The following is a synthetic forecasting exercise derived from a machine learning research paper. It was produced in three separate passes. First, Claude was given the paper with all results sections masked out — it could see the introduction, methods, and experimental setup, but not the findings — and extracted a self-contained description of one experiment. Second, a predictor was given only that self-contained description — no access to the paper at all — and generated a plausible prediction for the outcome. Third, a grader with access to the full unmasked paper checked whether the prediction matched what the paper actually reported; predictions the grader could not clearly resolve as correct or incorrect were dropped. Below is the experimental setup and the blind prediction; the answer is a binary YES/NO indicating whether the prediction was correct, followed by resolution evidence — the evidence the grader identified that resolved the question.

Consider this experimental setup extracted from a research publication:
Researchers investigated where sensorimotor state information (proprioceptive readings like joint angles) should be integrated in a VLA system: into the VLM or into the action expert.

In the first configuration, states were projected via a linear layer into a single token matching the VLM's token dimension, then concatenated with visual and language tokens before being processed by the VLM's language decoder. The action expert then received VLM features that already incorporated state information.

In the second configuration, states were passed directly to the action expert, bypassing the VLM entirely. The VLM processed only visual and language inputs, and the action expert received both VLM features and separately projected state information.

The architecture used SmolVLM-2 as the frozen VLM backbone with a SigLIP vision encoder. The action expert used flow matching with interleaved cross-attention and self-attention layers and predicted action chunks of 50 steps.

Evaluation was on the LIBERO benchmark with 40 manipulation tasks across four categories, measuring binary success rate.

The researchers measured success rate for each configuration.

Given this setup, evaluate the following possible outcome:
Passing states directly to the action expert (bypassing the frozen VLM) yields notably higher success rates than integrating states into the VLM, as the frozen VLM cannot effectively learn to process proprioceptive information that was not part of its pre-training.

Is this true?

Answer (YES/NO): NO